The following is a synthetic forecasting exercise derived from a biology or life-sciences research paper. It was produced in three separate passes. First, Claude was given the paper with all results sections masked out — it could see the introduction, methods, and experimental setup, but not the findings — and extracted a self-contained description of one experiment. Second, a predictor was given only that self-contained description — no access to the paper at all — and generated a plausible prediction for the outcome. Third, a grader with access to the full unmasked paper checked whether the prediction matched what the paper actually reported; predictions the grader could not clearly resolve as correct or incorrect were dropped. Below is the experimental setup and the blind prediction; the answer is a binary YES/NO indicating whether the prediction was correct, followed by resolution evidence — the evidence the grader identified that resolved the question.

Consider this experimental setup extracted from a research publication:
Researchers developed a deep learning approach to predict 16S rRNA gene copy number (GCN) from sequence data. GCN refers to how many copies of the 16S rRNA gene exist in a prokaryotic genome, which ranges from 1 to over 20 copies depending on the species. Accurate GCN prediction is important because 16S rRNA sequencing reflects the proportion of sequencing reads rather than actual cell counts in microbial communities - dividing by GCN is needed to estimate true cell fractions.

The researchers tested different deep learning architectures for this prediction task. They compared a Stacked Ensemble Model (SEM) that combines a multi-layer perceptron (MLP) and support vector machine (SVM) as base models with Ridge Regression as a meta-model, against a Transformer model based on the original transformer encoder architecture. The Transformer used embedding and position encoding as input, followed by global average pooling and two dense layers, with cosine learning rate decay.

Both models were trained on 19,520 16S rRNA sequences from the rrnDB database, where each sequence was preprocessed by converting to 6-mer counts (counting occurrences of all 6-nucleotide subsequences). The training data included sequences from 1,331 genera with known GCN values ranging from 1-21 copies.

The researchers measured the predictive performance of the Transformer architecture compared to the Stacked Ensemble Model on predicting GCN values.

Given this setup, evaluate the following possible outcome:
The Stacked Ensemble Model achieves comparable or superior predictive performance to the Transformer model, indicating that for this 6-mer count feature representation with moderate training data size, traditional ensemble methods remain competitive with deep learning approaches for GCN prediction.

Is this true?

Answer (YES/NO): YES